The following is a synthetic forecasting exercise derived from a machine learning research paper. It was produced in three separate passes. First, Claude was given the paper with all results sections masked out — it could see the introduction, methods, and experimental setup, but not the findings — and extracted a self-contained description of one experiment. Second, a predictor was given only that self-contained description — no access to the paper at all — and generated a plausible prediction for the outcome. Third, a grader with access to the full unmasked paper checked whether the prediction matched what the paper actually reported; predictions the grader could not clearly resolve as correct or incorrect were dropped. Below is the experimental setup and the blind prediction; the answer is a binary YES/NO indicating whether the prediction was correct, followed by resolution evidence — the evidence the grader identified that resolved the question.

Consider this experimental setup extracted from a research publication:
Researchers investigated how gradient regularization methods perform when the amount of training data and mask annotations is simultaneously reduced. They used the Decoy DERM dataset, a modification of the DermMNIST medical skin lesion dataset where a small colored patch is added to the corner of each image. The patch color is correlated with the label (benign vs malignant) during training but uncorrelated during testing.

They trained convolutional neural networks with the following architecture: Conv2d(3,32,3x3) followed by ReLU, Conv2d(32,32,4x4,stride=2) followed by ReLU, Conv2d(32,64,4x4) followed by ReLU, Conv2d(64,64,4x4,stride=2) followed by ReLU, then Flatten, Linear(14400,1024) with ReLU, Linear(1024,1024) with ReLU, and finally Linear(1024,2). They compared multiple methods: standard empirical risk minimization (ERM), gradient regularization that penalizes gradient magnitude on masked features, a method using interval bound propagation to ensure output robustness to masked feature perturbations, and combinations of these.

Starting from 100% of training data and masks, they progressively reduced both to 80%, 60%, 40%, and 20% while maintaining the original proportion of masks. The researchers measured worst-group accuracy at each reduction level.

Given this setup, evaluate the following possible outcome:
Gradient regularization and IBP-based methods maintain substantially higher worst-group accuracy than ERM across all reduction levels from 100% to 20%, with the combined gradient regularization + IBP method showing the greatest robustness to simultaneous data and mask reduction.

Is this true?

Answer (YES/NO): NO